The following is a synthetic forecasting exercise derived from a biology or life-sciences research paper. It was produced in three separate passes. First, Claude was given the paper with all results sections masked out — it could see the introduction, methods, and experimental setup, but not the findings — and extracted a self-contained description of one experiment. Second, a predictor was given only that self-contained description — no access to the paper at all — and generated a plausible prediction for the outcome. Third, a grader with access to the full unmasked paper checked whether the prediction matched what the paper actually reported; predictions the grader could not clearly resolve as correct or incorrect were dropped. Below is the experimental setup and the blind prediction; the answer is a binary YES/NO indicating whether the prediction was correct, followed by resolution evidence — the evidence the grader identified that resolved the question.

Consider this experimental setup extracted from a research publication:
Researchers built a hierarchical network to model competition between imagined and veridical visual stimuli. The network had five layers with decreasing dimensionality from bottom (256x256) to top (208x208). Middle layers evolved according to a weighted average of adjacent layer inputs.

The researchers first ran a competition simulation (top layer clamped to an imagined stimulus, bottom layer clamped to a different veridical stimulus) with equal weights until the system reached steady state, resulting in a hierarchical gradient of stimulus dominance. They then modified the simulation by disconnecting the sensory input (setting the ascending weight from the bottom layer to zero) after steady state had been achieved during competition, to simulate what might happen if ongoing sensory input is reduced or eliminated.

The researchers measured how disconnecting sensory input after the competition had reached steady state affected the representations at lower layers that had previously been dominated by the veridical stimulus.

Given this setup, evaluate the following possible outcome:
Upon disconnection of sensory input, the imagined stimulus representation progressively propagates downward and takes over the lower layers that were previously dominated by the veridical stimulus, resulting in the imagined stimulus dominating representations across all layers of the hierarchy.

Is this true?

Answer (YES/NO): YES